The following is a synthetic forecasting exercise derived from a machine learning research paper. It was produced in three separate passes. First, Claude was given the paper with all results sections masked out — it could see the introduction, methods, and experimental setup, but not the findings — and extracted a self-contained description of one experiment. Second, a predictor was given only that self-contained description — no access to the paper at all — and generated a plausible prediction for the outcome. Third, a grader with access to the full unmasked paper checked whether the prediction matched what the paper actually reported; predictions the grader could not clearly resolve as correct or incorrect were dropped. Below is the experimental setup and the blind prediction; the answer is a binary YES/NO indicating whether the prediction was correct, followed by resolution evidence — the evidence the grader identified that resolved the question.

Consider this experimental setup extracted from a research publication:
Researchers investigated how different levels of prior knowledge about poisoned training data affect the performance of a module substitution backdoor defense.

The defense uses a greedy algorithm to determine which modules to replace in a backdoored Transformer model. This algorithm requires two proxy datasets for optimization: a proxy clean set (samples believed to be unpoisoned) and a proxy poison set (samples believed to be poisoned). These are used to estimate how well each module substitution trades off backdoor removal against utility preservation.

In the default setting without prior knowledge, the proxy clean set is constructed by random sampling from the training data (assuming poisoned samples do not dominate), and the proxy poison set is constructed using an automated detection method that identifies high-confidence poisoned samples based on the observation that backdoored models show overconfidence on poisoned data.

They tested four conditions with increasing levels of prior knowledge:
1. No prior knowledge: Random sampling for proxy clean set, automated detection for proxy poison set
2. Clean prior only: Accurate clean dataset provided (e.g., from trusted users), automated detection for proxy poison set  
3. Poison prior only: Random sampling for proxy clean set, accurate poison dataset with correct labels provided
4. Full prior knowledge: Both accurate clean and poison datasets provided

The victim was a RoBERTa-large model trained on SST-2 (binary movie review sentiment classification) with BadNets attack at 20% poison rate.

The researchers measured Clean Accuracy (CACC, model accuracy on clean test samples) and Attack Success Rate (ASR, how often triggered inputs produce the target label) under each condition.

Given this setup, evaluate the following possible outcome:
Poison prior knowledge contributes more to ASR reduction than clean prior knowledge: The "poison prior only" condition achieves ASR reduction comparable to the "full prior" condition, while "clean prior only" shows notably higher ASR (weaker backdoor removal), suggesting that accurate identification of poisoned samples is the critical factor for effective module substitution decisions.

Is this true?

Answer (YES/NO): NO